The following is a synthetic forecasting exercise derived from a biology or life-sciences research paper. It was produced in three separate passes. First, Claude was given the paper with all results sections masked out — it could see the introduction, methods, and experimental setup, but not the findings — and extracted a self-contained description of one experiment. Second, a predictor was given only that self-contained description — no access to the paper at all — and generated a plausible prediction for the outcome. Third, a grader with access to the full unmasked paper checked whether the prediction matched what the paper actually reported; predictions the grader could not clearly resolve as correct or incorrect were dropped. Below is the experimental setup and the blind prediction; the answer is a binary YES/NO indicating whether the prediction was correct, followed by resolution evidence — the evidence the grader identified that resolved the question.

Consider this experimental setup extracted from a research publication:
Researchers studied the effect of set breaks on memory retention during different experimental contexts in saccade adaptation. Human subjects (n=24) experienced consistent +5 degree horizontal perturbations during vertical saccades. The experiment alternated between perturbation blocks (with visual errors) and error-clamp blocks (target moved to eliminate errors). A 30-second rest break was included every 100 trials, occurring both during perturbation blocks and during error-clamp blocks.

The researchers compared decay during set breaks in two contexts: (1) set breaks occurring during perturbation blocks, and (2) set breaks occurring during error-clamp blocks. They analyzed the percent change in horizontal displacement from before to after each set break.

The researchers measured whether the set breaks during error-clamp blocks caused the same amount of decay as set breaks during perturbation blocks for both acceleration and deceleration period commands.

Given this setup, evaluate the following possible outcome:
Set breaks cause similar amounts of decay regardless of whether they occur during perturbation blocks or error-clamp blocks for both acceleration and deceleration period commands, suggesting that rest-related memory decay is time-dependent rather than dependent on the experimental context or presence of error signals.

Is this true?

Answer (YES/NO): NO